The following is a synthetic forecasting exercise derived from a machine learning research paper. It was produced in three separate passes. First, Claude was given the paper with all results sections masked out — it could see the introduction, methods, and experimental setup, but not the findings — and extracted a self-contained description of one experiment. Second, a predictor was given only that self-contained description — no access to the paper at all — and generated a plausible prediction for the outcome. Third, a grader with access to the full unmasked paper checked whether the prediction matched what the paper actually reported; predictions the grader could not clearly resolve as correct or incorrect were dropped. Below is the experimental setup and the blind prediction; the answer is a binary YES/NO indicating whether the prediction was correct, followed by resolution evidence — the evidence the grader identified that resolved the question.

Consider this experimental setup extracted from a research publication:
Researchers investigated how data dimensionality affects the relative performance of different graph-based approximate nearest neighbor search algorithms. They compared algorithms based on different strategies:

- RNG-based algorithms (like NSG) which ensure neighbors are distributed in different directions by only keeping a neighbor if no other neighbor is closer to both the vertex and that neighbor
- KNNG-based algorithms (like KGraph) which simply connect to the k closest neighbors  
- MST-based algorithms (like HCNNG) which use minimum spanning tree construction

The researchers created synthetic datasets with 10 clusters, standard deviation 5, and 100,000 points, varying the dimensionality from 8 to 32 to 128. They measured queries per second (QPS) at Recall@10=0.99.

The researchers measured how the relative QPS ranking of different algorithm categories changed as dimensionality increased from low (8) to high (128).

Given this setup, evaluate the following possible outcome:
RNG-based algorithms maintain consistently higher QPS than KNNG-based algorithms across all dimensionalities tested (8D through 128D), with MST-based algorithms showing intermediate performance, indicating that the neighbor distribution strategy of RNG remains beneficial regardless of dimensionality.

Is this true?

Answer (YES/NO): NO